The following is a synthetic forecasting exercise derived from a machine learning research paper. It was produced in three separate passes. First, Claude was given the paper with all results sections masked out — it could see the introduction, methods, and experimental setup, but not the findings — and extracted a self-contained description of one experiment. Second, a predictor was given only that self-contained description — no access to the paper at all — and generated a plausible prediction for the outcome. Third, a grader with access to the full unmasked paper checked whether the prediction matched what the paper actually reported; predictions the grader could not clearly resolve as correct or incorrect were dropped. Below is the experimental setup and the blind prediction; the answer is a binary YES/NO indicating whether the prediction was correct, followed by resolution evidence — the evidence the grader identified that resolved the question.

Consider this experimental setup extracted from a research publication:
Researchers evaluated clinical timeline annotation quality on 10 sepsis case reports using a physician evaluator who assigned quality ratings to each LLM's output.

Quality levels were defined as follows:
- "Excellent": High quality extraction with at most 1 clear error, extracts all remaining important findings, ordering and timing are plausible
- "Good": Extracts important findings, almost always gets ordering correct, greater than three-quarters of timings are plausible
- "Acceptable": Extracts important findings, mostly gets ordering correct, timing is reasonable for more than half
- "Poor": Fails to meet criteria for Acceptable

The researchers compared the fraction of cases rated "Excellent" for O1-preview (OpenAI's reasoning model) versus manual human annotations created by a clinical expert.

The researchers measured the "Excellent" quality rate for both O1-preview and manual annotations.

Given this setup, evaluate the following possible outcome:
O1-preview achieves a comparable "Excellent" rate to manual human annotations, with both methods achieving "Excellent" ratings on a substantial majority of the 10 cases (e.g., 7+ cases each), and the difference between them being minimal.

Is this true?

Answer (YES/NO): YES